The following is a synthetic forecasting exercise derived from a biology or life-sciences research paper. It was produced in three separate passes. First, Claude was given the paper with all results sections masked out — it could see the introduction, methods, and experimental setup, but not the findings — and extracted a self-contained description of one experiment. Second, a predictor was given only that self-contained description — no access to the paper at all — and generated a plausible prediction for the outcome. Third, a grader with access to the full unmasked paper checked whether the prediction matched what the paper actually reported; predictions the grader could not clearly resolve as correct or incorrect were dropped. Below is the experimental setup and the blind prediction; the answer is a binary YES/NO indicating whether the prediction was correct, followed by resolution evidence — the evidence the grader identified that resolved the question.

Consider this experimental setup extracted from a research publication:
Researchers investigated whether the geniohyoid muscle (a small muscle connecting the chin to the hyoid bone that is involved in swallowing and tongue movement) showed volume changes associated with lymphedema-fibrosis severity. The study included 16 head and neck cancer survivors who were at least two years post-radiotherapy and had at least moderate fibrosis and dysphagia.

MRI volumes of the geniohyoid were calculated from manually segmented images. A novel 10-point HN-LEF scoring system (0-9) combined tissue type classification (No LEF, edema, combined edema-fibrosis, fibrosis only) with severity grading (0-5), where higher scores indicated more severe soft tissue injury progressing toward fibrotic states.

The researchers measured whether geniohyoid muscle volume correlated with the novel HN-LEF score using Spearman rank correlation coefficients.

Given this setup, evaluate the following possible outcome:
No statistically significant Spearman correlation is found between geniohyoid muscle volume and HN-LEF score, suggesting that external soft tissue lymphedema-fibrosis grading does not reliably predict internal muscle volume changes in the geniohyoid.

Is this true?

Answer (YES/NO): YES